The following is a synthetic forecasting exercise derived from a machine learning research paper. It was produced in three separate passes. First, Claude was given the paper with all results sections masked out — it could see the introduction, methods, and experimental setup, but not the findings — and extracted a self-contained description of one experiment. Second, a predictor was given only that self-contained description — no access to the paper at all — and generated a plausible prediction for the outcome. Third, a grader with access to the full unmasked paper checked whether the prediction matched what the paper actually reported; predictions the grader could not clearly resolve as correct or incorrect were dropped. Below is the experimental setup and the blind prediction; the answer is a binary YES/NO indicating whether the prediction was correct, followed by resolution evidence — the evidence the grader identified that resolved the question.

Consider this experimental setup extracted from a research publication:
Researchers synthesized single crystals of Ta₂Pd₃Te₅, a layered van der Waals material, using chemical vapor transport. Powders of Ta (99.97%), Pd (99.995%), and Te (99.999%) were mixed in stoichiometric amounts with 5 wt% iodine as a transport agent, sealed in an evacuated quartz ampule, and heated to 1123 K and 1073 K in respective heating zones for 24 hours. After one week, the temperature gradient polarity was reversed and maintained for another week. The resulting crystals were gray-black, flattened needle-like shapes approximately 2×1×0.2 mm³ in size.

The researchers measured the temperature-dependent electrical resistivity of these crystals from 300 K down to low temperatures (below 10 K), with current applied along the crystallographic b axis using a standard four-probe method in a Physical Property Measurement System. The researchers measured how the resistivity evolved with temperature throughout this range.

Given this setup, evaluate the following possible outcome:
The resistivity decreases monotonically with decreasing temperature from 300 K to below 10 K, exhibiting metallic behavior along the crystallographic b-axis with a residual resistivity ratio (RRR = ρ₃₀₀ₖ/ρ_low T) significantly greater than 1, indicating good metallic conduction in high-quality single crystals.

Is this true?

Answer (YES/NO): NO